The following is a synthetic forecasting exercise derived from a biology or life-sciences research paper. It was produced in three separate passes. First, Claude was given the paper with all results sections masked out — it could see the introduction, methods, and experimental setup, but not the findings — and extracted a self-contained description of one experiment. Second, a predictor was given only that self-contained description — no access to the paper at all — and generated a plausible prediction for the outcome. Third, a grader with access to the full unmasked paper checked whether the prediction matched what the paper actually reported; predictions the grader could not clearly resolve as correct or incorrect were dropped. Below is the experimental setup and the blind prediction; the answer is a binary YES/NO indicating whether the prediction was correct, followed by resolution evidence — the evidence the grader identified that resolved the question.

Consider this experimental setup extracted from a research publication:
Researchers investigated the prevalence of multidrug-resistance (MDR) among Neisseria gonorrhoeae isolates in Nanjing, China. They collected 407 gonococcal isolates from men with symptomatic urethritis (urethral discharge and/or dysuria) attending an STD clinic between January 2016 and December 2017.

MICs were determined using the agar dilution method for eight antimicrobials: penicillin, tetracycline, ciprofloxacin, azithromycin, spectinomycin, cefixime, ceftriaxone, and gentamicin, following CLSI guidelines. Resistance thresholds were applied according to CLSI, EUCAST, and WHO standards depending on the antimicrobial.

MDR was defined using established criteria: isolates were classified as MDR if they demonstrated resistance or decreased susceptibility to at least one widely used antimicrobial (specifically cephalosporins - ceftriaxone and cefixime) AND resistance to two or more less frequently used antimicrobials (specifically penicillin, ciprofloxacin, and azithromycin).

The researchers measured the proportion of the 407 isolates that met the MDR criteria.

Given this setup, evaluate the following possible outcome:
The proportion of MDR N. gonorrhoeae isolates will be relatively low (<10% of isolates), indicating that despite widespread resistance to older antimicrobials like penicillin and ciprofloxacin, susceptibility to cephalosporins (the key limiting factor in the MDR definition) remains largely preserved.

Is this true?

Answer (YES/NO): NO